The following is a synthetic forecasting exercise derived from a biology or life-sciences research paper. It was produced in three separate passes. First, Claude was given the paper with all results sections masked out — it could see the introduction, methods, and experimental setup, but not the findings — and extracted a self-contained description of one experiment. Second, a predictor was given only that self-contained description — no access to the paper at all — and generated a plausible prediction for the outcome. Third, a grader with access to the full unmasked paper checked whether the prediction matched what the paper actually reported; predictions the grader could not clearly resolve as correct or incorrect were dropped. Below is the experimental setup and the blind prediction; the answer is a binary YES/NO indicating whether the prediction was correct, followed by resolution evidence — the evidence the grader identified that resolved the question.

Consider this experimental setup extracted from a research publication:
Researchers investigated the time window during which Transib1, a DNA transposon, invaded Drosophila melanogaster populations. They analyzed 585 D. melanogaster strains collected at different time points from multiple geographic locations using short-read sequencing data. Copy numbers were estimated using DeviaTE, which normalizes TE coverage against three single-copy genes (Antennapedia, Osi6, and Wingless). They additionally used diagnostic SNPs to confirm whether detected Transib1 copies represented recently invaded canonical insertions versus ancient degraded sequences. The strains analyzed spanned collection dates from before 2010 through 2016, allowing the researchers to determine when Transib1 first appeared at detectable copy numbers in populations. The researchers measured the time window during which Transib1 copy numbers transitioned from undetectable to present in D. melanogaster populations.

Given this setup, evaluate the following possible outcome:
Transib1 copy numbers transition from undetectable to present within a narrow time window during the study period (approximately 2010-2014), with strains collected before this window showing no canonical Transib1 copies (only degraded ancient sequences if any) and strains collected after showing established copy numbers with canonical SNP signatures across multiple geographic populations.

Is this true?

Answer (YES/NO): NO